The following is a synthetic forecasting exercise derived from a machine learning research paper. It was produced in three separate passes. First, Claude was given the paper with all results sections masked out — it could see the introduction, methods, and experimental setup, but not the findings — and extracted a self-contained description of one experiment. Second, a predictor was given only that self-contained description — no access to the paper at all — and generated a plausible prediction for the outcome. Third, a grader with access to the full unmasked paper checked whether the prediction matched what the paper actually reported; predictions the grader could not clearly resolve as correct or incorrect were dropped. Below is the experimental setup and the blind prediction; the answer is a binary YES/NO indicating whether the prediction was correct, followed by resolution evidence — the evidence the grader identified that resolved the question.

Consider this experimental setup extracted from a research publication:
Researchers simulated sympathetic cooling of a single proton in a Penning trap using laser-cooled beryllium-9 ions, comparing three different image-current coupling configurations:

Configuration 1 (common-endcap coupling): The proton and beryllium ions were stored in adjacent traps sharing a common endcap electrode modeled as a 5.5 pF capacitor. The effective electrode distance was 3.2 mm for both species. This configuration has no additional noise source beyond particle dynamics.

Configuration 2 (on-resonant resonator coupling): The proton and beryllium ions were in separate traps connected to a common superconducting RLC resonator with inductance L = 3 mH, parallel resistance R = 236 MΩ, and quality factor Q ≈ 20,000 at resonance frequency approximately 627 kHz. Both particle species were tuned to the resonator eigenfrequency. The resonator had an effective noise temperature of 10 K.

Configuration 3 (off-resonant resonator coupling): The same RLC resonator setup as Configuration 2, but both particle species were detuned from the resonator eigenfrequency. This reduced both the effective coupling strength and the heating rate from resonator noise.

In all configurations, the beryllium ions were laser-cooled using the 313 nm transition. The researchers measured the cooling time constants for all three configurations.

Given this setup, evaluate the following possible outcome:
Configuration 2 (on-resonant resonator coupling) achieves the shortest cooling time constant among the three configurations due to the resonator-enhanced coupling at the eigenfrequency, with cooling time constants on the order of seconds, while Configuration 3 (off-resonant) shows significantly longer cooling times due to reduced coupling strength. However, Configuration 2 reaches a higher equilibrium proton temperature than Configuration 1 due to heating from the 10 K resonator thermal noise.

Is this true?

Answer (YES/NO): YES